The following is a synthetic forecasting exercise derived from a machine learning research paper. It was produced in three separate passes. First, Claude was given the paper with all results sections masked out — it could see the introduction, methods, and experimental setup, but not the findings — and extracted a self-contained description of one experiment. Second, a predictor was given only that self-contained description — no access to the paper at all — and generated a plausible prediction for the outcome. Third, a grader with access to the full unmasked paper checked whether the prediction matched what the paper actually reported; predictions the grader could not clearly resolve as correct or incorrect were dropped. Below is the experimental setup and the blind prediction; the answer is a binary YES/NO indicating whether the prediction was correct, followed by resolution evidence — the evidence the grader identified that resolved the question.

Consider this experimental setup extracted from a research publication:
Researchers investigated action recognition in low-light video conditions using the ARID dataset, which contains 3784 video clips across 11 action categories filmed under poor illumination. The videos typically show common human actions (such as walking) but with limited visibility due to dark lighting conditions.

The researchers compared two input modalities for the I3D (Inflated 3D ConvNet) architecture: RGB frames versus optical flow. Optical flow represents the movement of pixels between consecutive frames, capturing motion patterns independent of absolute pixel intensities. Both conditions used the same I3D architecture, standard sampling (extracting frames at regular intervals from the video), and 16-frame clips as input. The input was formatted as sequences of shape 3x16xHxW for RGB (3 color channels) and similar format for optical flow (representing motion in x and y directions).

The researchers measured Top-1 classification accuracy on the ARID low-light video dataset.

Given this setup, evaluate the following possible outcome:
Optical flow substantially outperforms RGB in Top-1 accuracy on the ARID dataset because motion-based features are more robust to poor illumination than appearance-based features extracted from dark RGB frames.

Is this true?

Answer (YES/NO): YES